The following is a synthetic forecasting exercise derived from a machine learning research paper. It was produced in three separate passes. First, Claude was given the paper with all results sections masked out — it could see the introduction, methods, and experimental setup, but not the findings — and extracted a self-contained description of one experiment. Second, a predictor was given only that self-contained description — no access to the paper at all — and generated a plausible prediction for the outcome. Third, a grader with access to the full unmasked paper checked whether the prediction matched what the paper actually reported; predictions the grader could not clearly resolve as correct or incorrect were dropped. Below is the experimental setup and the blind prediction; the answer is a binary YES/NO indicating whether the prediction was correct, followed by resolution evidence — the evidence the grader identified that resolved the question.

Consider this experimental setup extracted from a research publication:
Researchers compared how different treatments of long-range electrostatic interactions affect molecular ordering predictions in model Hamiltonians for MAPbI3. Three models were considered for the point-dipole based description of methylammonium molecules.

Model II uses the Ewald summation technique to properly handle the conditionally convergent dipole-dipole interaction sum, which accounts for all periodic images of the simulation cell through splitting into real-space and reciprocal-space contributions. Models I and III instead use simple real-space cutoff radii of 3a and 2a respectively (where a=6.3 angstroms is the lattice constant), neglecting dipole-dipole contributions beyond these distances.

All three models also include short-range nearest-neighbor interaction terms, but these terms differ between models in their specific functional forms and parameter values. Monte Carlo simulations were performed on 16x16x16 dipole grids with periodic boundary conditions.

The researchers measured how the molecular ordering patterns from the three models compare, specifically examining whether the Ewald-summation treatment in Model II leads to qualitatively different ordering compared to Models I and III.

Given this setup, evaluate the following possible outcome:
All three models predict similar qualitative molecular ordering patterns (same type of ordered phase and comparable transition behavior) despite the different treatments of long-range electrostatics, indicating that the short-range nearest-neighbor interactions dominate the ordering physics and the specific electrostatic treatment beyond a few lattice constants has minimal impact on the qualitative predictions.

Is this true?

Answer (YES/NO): NO